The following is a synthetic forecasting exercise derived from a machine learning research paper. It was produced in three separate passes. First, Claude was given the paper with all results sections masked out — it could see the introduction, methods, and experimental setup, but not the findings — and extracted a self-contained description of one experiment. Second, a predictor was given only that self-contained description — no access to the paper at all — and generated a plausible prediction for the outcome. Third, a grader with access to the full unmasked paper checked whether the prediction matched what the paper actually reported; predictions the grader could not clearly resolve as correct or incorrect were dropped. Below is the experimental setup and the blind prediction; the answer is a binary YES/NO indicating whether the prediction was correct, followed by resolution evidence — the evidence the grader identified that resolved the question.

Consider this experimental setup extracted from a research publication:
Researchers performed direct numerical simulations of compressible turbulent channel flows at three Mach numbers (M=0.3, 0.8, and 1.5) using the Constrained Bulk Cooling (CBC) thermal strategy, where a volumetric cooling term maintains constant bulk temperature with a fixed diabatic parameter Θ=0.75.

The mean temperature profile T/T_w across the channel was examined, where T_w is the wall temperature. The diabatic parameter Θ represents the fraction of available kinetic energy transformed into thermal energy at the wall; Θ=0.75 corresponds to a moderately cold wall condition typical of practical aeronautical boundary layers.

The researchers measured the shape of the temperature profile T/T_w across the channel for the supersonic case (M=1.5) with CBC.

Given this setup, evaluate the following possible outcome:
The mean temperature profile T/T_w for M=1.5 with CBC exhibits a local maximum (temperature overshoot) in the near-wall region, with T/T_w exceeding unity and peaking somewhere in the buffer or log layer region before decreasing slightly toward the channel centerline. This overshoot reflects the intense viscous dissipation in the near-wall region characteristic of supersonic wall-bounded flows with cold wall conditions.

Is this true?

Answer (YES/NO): YES